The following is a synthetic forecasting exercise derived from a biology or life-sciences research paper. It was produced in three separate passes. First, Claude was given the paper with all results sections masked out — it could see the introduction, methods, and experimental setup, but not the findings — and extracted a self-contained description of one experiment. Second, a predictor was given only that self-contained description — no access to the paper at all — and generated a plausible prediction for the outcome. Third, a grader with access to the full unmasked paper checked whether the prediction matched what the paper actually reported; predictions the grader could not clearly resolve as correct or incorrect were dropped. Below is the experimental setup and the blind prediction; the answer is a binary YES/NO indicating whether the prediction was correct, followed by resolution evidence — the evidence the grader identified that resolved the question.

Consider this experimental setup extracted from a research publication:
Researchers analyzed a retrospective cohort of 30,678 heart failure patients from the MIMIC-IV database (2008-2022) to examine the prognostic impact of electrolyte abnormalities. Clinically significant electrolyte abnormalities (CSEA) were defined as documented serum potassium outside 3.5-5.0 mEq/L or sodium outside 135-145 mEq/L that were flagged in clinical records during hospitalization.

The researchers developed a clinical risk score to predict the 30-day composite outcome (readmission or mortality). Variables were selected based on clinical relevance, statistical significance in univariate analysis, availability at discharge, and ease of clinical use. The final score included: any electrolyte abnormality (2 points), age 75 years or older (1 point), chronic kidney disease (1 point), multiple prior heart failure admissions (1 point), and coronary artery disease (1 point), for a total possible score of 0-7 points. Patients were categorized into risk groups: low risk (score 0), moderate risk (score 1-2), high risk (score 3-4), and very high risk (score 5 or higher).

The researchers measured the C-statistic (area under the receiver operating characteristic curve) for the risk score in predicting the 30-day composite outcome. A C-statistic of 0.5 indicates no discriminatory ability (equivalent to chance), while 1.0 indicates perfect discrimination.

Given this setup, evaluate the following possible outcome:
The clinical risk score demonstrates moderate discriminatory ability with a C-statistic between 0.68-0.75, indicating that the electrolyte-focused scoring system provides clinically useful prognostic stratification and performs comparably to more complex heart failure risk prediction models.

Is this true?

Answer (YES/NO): NO